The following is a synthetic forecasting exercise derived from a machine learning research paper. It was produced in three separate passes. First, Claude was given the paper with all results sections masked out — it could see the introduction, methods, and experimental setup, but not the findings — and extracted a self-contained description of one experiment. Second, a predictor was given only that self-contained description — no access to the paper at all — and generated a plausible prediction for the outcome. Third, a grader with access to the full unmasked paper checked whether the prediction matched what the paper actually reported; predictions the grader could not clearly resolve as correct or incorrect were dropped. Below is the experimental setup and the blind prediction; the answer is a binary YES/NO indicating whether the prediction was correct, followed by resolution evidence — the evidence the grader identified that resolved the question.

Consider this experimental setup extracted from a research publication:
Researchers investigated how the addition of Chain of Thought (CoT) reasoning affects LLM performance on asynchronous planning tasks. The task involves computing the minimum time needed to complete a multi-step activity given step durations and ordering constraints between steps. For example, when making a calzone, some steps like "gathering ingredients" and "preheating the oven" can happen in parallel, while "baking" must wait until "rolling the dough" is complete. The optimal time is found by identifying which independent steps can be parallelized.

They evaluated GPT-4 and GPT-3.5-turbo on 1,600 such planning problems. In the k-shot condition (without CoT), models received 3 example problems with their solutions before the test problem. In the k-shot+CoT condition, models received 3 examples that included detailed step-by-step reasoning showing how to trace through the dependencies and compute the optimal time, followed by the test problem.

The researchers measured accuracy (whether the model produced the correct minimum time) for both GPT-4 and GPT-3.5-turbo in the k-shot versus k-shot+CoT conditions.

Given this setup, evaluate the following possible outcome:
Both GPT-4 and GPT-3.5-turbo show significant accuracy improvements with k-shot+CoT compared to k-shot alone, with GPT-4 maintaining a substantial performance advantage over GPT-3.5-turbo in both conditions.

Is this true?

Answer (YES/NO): NO